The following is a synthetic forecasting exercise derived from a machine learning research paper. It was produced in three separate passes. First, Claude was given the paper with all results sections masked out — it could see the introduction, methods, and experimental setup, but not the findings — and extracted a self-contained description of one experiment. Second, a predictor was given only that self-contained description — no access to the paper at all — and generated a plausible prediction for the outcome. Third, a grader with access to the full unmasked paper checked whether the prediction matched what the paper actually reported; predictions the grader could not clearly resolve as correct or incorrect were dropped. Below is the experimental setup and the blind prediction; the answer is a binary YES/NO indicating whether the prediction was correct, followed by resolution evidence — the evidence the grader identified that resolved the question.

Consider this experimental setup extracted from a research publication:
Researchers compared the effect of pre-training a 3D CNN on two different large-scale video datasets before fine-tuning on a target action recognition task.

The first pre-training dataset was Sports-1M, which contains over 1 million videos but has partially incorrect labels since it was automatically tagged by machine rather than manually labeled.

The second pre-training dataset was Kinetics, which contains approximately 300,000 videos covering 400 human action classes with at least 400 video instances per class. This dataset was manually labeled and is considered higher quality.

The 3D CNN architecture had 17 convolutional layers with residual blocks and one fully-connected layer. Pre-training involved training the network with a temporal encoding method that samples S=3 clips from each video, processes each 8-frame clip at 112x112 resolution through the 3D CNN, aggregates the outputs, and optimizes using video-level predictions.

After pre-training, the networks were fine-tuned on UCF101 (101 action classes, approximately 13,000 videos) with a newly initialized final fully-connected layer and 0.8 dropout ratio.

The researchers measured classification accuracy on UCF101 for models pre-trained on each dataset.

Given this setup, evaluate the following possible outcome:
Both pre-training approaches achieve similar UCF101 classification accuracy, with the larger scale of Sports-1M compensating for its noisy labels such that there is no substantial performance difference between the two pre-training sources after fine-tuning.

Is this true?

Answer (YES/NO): NO